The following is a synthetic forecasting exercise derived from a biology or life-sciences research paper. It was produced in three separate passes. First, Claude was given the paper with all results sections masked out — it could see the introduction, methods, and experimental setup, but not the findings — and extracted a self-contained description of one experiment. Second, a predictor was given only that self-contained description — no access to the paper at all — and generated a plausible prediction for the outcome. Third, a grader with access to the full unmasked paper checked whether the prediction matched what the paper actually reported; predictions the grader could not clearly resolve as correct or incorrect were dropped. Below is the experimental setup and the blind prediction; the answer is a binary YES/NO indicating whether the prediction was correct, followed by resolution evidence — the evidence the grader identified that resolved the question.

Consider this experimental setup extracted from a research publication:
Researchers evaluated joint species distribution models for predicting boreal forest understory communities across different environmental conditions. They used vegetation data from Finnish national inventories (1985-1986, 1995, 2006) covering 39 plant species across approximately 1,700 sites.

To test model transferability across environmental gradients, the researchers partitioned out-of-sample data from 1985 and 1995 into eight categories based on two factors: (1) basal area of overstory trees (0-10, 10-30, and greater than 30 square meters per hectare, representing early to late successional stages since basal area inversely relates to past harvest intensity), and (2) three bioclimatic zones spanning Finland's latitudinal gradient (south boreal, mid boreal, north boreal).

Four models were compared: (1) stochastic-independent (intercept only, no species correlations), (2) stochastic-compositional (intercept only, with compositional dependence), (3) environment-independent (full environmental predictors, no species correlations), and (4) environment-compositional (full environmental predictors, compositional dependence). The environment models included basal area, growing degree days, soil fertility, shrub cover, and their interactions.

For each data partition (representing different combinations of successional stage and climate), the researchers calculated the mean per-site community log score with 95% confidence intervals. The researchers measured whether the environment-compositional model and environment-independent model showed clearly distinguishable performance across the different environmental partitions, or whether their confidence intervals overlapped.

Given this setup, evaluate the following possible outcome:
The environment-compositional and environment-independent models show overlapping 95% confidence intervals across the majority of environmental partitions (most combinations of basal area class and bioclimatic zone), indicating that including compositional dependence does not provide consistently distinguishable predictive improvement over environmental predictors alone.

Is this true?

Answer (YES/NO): YES